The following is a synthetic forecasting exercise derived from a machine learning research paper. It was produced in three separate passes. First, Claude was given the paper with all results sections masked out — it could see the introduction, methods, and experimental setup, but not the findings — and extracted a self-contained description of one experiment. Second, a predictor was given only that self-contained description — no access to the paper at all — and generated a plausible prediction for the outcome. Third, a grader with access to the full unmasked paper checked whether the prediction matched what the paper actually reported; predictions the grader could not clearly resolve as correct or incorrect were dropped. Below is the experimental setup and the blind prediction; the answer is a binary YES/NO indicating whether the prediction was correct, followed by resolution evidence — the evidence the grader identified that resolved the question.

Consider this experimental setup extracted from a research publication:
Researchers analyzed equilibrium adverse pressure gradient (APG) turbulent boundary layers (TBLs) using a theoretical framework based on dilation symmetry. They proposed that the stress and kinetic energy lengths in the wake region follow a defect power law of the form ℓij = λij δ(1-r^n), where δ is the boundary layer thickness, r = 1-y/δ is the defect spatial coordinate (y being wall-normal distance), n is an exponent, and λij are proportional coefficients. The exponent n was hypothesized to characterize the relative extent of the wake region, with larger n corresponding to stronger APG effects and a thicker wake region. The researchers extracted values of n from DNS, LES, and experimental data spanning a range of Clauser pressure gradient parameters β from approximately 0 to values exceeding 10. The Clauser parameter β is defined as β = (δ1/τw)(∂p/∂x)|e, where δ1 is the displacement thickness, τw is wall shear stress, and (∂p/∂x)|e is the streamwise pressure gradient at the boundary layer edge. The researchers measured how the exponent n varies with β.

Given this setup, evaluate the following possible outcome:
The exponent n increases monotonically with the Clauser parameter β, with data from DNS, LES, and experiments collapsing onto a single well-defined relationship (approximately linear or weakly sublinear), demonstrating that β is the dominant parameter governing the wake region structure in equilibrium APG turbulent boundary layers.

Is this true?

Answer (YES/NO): NO